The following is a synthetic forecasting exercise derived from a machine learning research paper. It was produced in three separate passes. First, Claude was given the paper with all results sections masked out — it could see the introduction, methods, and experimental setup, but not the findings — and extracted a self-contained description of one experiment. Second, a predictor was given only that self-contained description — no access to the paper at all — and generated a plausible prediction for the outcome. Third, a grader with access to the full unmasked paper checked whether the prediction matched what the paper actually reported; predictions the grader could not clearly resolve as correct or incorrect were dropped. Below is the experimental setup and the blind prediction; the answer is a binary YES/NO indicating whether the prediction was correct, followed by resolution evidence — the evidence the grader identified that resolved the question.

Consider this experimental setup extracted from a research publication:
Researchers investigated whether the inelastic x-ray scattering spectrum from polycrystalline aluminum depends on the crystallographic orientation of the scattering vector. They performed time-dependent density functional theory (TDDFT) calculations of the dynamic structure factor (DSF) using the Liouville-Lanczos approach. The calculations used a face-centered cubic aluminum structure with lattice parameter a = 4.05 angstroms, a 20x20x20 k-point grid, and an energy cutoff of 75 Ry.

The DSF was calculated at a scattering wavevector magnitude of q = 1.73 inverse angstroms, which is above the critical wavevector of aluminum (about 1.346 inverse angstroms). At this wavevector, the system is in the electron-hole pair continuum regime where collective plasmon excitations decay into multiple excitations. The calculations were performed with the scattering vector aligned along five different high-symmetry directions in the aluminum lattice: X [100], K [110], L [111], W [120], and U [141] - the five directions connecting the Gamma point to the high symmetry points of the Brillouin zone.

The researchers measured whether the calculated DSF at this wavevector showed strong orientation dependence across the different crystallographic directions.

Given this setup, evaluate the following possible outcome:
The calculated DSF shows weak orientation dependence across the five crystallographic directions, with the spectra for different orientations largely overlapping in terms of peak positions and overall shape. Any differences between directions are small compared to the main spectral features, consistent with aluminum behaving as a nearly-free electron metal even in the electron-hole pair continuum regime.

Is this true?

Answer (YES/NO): NO